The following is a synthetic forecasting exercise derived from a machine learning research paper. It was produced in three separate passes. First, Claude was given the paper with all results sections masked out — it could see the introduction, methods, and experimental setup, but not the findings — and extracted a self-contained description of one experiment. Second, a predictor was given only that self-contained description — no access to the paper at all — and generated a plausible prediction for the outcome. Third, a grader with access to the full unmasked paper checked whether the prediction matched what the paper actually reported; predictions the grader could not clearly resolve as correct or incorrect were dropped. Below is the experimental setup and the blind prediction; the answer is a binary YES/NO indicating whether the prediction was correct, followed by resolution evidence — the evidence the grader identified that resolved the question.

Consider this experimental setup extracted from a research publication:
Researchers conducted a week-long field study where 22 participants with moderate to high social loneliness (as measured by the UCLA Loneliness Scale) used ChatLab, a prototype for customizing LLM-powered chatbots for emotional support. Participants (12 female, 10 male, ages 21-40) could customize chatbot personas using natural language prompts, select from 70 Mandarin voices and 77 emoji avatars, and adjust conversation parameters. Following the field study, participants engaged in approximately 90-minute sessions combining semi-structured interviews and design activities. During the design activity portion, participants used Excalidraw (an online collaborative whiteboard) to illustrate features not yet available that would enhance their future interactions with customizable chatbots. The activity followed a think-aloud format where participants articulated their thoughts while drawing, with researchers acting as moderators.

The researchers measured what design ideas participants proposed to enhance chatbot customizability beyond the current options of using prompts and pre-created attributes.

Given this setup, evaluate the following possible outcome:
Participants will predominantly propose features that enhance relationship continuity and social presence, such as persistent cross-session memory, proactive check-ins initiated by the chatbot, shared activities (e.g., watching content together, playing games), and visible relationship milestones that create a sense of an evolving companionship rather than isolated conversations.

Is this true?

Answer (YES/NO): NO